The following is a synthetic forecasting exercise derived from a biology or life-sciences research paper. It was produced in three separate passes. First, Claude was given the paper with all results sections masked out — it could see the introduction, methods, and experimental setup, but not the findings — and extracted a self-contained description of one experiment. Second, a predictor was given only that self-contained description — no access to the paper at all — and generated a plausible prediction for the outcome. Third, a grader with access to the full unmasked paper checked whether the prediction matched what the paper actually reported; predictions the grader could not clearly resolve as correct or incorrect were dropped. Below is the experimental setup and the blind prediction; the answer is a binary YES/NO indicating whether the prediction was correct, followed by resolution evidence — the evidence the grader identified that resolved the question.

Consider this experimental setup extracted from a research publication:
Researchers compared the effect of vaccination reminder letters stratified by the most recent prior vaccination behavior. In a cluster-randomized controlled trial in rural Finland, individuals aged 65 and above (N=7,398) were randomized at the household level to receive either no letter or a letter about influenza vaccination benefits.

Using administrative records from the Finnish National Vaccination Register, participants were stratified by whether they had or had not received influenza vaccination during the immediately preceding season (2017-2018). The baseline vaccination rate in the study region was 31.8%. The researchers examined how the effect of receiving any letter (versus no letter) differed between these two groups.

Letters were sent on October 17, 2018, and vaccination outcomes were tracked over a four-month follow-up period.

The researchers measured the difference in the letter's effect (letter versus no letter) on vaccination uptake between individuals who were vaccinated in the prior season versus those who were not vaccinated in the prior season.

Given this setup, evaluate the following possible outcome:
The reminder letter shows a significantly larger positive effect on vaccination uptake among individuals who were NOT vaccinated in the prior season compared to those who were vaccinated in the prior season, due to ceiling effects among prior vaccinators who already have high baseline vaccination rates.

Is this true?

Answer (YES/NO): YES